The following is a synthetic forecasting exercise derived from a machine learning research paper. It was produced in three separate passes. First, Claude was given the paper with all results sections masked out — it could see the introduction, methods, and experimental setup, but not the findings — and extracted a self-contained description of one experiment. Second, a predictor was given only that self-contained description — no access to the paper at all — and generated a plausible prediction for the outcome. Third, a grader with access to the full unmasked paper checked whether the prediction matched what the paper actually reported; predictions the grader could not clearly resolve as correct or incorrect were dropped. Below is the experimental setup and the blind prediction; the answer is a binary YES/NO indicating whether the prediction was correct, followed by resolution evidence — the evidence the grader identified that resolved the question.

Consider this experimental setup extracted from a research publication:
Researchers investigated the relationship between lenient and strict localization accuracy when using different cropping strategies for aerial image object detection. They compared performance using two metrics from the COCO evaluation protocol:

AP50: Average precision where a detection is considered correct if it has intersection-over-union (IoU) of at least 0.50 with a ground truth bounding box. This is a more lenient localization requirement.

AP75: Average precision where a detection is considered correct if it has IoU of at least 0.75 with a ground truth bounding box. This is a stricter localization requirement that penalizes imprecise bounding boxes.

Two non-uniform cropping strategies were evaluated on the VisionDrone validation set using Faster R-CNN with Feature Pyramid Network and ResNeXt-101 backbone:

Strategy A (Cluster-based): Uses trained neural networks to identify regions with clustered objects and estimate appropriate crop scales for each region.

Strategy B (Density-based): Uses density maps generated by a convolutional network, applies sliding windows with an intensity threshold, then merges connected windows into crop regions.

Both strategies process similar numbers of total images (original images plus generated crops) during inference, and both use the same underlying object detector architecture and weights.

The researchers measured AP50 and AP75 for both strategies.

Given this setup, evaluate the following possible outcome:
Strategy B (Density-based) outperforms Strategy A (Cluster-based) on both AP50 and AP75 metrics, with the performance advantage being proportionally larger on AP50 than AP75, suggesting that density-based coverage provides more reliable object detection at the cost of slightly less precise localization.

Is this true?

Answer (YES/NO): NO